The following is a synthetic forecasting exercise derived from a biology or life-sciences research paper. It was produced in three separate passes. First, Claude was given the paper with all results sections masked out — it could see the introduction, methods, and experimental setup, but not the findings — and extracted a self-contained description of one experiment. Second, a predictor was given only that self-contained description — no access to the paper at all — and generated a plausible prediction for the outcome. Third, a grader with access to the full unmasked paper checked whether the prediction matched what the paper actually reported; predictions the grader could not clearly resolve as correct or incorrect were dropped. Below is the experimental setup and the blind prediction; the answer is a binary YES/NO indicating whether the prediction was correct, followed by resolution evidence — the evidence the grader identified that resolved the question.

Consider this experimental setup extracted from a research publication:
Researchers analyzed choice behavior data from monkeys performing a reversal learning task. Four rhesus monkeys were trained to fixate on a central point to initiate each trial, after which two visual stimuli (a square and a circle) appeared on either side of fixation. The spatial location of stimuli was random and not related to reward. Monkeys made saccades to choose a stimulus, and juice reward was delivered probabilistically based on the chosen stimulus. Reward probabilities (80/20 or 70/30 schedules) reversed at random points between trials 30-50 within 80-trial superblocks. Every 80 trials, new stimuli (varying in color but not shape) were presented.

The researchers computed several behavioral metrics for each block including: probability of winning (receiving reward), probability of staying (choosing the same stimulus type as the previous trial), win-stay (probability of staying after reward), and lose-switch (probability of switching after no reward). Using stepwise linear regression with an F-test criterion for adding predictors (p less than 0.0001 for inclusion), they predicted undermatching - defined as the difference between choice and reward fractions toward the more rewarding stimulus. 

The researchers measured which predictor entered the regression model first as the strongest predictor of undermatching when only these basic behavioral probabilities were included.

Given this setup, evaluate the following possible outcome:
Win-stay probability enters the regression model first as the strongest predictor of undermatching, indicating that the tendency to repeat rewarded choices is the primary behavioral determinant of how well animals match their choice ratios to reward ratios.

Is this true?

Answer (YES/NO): NO